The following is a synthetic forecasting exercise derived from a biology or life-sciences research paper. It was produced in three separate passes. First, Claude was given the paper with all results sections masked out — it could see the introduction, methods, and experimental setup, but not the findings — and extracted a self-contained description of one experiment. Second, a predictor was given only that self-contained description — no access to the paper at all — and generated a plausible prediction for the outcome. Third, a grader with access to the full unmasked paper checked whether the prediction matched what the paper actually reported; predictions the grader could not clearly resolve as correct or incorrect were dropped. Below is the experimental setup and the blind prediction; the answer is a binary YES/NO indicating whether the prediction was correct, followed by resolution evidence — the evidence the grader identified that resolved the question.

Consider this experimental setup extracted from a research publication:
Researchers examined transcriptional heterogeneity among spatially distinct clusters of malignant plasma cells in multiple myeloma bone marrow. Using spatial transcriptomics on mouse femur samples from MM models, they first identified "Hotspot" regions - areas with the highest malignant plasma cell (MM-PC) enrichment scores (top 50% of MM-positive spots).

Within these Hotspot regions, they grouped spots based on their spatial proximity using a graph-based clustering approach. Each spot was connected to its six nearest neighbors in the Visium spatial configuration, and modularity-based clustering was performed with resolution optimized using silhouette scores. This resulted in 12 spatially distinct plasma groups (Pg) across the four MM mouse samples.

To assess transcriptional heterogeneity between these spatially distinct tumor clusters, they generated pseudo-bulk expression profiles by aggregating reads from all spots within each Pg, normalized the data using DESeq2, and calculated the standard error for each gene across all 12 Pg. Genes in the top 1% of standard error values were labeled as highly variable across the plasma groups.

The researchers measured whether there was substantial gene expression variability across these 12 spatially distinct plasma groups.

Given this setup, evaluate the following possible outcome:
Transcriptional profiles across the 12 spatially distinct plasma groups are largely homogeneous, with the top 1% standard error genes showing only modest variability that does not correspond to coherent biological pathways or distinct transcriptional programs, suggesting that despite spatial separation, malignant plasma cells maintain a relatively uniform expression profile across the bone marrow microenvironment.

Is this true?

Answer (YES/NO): NO